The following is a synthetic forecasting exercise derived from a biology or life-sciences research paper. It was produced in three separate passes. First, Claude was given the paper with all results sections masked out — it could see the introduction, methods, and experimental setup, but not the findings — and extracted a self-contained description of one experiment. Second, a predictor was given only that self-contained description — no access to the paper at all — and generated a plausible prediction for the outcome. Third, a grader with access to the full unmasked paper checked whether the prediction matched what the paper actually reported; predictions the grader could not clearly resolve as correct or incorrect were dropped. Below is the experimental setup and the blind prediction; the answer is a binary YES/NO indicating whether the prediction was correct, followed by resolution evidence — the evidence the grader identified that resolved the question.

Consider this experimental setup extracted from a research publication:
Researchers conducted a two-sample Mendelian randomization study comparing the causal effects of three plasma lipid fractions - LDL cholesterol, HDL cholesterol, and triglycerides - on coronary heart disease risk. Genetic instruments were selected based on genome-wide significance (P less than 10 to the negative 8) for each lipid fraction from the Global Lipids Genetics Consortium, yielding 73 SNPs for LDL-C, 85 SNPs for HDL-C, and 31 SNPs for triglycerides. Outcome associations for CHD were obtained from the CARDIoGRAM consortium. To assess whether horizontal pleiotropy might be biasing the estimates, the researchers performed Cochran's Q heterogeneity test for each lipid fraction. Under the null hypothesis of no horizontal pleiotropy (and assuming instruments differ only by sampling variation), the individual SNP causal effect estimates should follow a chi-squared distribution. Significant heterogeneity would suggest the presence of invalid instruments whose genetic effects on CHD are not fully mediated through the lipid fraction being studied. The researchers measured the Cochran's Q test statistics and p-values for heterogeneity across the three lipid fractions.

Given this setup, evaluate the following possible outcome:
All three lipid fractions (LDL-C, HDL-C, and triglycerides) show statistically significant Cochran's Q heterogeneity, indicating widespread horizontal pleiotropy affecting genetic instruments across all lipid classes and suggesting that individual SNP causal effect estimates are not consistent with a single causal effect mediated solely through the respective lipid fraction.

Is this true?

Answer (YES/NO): YES